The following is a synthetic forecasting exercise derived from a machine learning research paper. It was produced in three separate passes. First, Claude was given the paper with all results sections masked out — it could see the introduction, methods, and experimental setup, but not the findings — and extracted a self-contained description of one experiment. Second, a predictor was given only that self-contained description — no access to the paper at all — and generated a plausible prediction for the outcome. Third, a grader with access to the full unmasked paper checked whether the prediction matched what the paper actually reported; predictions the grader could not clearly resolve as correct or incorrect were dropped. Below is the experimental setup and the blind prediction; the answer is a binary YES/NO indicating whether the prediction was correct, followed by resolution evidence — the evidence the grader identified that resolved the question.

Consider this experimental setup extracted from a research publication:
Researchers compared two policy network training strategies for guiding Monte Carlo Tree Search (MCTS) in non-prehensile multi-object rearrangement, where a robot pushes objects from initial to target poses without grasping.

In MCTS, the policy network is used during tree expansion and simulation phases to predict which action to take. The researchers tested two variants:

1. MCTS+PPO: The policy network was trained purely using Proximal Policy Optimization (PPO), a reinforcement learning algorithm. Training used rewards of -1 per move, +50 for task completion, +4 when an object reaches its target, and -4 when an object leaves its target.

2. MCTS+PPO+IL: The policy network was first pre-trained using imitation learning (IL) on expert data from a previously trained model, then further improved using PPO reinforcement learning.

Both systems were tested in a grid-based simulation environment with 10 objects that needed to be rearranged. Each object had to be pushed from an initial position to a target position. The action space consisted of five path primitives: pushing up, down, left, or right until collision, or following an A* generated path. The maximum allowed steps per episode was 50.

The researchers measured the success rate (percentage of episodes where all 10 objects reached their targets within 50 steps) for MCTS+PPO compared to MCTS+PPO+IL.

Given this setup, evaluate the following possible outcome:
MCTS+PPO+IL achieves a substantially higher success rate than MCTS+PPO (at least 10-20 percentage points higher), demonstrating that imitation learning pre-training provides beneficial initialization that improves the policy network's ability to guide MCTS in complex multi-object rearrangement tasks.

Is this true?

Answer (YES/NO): NO